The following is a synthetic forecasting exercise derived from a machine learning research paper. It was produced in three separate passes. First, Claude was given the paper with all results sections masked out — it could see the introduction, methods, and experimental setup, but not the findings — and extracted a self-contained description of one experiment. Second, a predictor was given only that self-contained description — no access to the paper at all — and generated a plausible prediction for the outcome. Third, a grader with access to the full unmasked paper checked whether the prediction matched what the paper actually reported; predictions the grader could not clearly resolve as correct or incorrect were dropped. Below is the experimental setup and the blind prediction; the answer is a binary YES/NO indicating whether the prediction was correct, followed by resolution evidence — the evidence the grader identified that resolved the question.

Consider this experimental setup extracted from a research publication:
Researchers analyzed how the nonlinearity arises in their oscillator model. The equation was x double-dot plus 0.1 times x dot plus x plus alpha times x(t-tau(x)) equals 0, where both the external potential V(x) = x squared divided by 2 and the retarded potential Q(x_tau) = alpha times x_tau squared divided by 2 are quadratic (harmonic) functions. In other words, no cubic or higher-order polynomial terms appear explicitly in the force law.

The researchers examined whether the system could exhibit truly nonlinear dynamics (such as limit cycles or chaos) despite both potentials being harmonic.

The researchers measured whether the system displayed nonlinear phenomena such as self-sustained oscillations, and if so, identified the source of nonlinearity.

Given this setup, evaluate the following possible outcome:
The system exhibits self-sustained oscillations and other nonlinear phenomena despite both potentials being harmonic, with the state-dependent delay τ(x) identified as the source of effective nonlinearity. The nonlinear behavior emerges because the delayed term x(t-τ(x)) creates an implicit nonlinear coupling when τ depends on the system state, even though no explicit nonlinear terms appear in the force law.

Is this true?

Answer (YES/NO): YES